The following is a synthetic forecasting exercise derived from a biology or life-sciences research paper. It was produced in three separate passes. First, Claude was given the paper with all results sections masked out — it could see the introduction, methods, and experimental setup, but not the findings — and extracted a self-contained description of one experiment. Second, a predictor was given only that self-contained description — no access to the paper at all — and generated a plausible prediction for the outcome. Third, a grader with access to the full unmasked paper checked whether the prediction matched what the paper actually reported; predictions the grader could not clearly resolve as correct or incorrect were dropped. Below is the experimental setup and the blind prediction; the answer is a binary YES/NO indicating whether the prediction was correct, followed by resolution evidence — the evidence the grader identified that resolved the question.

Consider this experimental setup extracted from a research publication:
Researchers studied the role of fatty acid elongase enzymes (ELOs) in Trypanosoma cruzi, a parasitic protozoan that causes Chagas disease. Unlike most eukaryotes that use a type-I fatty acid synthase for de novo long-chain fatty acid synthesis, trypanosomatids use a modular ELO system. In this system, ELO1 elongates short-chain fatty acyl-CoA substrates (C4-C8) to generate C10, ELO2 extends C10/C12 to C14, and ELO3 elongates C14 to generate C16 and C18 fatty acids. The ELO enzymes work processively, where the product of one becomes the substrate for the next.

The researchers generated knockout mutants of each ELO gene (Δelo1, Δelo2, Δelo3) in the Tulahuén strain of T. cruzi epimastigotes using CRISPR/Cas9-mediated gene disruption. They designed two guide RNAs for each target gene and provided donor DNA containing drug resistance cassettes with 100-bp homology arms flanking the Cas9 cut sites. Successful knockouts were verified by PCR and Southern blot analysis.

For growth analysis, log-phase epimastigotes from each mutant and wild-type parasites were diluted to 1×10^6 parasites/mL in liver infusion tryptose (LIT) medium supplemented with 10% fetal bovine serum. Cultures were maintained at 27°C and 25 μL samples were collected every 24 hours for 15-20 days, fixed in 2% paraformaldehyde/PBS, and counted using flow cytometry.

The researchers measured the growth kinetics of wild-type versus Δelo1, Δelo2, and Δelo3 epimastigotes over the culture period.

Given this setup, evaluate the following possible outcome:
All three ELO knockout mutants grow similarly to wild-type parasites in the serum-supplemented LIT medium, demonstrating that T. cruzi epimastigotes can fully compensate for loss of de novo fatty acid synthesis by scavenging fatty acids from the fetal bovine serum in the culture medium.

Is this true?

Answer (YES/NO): NO